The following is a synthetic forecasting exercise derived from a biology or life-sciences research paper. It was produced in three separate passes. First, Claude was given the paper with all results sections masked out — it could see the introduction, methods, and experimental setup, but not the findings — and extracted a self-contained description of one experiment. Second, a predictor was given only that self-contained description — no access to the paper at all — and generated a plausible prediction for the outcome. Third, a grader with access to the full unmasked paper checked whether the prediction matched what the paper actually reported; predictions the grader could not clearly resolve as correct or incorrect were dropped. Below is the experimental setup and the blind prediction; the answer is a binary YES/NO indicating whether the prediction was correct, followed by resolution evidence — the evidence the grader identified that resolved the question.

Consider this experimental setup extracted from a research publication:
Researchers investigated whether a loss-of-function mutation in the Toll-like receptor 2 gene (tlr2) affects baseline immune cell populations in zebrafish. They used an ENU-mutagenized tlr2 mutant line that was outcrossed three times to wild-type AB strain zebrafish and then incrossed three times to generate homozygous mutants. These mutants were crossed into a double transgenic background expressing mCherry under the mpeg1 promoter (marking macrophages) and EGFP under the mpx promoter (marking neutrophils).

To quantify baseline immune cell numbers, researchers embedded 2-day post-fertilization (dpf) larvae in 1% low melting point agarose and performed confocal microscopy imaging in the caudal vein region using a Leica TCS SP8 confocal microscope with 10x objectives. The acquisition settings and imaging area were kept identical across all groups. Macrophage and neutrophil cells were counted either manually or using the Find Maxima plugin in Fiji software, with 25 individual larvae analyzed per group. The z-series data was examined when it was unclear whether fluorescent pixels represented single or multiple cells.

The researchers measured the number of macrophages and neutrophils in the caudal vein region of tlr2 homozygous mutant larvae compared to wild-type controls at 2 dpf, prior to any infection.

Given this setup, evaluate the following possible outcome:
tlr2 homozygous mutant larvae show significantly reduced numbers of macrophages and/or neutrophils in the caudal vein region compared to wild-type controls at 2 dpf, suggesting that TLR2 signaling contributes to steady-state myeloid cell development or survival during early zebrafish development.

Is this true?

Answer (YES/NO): NO